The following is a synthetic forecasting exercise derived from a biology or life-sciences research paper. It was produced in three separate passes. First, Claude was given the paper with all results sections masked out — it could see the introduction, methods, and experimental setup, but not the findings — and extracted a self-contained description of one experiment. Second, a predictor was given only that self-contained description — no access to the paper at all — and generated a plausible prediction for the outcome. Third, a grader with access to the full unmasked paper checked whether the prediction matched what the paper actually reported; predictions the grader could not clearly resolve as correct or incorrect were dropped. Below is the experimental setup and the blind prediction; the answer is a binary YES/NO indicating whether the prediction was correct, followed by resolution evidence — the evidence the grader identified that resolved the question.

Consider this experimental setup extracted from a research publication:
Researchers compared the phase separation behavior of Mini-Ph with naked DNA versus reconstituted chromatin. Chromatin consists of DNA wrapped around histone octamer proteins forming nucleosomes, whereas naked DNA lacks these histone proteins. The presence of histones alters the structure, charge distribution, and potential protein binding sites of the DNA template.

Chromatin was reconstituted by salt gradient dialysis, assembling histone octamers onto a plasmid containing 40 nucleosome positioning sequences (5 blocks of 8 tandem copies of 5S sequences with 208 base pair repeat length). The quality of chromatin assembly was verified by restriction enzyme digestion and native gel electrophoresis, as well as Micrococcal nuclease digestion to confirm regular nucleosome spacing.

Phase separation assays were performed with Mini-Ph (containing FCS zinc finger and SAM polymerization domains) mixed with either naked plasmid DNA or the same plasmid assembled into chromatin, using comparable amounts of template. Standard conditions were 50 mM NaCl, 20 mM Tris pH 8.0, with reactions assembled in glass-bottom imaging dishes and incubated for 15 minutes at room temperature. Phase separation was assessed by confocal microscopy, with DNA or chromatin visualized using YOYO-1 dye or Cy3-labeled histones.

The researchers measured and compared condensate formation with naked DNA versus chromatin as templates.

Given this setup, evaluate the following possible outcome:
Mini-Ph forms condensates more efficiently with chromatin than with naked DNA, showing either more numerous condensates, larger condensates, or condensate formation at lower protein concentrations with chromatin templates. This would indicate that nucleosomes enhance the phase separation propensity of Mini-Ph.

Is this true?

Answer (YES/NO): NO